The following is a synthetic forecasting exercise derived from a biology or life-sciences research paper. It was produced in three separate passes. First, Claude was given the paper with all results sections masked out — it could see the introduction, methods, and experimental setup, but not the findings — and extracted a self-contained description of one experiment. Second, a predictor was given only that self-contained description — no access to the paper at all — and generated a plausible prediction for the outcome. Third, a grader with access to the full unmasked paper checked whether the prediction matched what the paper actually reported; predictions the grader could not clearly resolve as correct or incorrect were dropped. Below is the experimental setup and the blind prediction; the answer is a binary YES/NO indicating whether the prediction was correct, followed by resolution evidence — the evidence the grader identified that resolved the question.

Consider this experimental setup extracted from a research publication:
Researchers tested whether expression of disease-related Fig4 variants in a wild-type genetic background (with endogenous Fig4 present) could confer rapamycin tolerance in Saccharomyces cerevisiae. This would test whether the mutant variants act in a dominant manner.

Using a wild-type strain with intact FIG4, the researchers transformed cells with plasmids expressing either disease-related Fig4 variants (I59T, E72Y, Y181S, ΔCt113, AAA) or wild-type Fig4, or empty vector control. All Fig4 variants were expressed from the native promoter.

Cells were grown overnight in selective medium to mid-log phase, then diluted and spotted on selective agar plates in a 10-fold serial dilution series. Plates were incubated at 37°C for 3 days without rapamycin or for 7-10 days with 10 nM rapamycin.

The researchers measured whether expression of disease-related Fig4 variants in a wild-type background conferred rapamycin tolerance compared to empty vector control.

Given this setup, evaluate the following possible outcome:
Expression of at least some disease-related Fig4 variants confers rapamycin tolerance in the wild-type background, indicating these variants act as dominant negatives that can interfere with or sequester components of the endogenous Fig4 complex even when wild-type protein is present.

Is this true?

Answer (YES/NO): NO